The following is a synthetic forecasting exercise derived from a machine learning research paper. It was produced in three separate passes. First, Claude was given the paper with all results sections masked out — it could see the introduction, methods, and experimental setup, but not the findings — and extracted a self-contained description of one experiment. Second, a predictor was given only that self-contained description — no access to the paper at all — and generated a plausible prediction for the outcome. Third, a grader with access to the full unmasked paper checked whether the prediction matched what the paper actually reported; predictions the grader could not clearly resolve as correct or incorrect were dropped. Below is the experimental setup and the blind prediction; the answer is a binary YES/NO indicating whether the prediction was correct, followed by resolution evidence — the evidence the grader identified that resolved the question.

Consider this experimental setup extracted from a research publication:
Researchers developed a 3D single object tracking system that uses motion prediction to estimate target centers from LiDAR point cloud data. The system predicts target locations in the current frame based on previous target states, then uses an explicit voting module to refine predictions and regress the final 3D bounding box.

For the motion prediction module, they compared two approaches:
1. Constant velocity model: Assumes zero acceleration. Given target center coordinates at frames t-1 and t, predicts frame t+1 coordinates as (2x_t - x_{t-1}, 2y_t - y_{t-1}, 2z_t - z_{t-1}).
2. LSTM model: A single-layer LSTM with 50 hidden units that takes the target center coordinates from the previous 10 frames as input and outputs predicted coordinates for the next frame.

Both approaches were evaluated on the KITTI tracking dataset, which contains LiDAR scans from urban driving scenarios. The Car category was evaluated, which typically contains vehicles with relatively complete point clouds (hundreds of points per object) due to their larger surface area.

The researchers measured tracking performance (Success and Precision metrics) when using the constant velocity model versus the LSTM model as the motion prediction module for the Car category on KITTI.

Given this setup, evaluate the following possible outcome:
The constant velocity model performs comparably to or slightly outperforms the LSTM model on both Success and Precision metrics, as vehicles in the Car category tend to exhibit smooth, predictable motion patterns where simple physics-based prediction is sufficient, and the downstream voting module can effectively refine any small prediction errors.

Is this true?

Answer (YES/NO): NO